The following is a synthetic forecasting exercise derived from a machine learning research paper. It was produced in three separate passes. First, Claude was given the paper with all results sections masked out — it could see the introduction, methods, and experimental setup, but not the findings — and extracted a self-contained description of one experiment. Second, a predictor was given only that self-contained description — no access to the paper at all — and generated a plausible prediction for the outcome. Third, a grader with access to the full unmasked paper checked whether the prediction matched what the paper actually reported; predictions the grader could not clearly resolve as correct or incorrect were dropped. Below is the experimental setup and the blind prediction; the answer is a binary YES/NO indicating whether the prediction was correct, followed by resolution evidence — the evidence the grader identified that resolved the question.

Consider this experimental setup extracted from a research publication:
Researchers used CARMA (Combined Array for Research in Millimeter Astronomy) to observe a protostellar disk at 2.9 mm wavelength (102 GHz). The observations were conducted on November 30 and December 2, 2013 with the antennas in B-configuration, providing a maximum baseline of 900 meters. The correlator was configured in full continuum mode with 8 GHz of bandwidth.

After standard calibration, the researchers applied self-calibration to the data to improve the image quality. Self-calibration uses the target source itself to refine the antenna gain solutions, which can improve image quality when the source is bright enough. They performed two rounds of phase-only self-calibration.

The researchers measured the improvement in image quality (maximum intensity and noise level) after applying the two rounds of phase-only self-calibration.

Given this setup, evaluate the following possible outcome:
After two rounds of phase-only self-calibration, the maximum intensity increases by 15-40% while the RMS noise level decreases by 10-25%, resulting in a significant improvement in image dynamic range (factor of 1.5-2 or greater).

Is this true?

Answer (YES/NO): NO